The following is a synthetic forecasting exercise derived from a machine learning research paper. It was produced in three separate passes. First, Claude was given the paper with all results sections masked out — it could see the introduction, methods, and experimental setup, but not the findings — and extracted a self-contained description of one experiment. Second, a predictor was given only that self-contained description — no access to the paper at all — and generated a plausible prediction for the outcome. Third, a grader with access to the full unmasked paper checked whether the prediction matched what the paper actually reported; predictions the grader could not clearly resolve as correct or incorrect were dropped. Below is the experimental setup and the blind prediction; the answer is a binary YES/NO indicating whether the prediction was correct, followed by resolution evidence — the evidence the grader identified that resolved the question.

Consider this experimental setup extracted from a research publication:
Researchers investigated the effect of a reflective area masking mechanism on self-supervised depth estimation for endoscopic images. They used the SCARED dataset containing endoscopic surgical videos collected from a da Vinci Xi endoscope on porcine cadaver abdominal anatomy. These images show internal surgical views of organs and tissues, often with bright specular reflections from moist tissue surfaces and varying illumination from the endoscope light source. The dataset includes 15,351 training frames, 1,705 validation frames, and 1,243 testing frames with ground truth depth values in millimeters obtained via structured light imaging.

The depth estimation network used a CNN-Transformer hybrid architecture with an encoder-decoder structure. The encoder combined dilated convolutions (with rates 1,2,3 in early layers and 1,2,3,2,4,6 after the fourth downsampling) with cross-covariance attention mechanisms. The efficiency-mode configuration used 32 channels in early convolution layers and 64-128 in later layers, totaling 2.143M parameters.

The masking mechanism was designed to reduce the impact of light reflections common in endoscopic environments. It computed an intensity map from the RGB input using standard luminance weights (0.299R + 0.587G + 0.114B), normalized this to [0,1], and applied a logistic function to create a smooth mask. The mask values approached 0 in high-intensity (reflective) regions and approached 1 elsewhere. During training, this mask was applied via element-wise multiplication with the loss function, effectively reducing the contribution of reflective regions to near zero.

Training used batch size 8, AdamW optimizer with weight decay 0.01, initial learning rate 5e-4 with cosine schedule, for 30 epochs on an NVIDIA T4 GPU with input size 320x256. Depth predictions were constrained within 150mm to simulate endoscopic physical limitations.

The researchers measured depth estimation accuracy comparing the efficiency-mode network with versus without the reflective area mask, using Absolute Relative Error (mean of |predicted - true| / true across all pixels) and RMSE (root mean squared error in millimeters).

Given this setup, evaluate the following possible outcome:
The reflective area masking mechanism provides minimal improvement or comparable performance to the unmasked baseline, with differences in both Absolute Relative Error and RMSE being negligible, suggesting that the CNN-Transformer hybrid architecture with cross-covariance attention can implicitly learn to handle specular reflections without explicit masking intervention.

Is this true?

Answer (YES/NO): NO